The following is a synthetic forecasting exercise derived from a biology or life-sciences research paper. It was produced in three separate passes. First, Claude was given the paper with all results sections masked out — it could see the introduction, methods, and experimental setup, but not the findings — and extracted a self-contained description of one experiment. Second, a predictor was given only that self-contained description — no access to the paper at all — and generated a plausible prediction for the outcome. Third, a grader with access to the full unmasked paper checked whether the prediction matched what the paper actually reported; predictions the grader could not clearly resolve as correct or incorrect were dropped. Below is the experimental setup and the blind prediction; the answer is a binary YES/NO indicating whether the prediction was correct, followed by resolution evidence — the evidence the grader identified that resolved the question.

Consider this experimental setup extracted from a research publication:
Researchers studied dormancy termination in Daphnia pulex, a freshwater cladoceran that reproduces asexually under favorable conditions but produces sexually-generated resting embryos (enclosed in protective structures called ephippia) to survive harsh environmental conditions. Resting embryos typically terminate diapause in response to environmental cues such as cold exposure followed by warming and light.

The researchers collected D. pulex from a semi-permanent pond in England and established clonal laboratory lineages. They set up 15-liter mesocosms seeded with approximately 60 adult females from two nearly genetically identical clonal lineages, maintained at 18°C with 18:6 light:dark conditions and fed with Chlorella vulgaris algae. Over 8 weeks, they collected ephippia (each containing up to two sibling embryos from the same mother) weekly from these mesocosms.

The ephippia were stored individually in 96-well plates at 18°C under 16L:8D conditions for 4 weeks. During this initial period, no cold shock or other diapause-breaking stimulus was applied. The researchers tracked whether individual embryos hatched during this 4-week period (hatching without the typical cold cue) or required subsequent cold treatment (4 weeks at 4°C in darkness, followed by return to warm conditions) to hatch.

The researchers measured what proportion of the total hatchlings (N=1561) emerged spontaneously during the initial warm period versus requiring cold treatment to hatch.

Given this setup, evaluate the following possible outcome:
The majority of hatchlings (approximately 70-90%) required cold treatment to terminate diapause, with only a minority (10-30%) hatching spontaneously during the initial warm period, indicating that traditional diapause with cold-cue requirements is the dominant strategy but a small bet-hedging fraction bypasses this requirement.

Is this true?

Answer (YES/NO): YES